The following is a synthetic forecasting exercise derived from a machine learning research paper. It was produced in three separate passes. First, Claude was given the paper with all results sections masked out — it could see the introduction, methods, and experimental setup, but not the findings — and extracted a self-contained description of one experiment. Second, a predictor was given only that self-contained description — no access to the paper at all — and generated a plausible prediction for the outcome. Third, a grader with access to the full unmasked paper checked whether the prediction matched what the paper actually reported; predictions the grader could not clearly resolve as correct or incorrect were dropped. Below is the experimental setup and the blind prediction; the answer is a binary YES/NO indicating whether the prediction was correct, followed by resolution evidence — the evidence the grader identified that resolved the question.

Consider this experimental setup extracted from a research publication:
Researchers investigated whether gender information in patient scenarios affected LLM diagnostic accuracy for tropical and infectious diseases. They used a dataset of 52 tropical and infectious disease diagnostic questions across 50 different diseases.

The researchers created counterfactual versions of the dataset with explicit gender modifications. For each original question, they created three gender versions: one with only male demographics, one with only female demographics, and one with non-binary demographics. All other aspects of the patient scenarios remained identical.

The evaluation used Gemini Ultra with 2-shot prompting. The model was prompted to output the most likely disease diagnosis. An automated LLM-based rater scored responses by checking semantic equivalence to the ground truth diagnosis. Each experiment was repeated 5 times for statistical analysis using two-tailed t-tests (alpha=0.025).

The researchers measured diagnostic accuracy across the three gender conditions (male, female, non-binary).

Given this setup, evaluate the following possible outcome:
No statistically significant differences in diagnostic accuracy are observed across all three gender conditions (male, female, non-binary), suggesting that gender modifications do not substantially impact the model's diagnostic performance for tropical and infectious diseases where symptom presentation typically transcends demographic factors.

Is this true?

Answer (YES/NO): YES